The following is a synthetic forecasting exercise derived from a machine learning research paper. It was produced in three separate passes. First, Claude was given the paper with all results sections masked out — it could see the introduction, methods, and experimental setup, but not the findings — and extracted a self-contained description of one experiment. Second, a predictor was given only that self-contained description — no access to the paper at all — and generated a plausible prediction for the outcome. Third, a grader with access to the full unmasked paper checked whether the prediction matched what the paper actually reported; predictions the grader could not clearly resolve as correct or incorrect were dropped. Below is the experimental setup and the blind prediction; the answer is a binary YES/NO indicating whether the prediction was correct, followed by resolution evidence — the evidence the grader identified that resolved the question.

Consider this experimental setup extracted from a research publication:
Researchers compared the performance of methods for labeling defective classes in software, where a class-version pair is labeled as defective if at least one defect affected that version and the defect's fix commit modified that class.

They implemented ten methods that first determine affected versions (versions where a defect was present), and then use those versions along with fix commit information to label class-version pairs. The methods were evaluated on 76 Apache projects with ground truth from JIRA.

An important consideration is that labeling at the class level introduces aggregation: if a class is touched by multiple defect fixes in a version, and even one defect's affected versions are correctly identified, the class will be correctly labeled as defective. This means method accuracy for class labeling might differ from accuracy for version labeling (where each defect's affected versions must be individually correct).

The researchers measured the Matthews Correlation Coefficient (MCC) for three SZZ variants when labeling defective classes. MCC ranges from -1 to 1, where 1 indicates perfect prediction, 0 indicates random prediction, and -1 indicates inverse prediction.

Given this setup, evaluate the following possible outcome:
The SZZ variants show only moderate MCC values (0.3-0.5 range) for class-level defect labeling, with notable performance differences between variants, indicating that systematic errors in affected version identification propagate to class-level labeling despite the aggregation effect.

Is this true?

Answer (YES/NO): NO